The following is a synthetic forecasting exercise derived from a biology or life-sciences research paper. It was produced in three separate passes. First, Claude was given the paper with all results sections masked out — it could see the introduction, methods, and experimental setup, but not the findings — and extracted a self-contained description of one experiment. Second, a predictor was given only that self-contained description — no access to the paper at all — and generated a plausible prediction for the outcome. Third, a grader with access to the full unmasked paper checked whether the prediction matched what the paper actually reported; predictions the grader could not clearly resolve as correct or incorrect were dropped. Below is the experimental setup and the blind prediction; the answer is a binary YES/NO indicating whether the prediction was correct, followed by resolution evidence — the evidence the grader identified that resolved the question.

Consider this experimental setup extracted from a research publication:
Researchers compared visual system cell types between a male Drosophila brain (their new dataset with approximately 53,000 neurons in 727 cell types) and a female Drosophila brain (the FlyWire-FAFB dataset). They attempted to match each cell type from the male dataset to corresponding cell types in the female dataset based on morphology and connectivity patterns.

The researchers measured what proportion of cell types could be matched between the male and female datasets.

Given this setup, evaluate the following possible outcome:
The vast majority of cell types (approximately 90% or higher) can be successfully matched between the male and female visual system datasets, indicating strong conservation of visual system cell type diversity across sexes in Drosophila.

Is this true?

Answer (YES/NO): YES